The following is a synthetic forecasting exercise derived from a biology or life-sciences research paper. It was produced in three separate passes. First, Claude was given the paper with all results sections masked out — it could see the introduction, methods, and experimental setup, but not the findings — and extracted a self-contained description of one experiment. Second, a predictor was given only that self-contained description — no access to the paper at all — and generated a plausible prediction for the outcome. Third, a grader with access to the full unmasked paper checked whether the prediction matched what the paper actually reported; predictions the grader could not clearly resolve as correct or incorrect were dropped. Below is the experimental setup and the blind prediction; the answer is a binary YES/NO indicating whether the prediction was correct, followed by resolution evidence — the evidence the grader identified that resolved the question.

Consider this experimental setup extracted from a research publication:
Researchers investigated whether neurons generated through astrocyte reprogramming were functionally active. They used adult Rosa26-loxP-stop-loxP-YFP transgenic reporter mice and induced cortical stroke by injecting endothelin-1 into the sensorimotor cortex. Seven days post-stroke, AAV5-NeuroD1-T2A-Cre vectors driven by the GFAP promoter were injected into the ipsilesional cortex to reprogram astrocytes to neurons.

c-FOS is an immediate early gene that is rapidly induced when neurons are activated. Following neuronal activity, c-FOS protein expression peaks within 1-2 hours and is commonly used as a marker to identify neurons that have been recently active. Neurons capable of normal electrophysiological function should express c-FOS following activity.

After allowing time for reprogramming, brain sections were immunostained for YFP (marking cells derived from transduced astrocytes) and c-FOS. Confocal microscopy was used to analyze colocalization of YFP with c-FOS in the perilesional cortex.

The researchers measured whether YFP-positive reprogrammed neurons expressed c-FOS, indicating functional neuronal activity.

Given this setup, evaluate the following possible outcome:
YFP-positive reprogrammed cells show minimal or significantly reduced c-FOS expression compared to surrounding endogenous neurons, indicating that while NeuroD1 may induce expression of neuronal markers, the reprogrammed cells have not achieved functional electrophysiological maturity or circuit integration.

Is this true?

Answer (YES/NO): NO